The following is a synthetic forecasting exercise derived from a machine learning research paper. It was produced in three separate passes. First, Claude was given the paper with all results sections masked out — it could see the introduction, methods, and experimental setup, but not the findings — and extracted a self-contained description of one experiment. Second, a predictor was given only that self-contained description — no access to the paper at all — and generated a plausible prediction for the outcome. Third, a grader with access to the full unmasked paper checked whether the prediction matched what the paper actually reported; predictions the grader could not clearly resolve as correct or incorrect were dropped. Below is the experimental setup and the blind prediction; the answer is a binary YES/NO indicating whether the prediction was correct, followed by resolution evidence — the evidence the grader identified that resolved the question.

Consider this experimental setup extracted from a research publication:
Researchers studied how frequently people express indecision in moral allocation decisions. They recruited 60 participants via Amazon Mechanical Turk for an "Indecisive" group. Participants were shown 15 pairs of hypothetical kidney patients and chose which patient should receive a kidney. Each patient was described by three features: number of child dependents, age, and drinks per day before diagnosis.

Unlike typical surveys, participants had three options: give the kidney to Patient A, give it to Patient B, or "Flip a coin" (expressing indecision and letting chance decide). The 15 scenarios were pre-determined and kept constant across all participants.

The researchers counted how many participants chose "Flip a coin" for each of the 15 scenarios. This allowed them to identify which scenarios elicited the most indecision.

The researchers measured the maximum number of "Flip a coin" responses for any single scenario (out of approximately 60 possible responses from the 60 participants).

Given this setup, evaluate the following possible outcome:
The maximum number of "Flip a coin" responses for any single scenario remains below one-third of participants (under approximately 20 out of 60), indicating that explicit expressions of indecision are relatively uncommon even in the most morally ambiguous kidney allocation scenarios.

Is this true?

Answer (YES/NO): NO